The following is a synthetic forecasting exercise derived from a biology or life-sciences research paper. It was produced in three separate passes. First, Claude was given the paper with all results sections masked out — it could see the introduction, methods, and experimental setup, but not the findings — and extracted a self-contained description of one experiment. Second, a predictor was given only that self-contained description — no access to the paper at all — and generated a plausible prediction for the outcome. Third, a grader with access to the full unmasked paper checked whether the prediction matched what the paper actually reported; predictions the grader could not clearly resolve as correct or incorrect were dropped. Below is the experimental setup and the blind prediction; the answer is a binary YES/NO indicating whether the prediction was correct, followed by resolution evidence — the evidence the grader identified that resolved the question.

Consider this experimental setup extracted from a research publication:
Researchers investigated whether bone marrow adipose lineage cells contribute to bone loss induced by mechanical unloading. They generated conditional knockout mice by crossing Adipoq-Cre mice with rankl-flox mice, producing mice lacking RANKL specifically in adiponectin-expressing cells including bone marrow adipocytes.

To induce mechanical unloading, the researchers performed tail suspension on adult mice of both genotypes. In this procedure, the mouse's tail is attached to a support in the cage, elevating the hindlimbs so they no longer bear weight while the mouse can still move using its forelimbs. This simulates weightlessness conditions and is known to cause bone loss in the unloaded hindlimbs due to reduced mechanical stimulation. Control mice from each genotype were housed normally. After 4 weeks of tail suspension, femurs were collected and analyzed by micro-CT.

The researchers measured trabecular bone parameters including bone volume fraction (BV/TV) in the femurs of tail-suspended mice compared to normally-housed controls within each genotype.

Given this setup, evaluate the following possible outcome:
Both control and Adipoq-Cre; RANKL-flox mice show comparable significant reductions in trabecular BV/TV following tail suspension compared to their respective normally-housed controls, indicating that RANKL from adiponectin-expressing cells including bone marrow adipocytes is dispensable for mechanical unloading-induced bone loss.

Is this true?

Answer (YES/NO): YES